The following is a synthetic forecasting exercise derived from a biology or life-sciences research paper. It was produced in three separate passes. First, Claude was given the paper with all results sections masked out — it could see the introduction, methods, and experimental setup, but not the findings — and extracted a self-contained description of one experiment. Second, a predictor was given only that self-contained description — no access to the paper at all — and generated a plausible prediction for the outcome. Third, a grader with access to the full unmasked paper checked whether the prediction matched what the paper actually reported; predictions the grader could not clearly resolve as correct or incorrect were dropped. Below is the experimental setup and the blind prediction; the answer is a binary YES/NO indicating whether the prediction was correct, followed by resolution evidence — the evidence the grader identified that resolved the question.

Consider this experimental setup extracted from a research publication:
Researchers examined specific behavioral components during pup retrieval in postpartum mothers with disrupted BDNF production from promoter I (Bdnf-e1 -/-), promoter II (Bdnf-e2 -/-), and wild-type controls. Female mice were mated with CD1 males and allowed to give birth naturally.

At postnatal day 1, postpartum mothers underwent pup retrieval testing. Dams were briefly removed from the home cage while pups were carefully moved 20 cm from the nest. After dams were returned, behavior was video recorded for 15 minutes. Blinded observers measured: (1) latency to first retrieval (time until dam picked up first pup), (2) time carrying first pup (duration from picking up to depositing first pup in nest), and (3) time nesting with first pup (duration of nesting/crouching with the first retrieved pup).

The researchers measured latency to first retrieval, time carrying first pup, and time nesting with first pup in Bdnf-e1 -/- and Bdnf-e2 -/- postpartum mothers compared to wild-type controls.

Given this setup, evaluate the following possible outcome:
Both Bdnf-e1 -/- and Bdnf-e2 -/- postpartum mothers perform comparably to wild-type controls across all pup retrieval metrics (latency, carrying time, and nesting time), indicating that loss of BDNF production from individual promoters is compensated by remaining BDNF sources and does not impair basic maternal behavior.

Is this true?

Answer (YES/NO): NO